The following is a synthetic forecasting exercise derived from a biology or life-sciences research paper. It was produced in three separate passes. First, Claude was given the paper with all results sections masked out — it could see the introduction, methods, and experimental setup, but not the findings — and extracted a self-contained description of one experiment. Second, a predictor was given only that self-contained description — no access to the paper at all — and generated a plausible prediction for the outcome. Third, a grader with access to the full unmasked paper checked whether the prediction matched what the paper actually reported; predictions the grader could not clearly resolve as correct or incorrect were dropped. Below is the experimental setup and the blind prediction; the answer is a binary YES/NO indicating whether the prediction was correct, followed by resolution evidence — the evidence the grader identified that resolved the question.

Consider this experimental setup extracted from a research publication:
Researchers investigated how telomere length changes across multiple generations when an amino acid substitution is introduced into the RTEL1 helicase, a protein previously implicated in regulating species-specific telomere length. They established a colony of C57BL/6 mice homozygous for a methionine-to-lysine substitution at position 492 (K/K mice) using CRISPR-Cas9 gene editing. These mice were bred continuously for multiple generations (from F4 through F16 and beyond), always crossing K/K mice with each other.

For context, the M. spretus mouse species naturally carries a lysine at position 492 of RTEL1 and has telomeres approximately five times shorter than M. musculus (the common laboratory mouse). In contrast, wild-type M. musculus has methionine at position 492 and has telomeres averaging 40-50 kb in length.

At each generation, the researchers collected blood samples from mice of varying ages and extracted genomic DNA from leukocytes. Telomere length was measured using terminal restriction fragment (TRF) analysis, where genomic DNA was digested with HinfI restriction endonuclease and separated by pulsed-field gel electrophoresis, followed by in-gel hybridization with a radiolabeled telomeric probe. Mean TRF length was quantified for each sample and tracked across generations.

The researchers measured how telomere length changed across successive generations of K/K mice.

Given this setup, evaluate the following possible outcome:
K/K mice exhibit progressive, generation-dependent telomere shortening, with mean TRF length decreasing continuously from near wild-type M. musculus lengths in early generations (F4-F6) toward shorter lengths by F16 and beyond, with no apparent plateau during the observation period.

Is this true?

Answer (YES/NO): NO